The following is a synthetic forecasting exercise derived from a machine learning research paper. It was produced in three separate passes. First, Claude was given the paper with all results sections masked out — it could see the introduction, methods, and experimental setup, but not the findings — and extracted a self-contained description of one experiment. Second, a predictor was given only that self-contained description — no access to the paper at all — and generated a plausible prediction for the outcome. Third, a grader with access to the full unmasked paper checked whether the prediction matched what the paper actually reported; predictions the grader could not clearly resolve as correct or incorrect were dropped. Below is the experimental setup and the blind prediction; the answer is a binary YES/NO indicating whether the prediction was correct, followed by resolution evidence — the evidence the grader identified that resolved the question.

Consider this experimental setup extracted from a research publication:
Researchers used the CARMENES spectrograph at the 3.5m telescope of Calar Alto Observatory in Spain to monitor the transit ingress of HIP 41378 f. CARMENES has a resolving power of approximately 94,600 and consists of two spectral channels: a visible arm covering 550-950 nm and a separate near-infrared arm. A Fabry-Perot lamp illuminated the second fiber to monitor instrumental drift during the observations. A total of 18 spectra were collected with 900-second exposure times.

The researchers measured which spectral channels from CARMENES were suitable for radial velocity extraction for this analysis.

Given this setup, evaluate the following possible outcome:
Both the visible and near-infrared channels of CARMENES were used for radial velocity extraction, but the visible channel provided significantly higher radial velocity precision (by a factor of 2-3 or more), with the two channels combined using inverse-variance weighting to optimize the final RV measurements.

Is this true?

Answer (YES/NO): NO